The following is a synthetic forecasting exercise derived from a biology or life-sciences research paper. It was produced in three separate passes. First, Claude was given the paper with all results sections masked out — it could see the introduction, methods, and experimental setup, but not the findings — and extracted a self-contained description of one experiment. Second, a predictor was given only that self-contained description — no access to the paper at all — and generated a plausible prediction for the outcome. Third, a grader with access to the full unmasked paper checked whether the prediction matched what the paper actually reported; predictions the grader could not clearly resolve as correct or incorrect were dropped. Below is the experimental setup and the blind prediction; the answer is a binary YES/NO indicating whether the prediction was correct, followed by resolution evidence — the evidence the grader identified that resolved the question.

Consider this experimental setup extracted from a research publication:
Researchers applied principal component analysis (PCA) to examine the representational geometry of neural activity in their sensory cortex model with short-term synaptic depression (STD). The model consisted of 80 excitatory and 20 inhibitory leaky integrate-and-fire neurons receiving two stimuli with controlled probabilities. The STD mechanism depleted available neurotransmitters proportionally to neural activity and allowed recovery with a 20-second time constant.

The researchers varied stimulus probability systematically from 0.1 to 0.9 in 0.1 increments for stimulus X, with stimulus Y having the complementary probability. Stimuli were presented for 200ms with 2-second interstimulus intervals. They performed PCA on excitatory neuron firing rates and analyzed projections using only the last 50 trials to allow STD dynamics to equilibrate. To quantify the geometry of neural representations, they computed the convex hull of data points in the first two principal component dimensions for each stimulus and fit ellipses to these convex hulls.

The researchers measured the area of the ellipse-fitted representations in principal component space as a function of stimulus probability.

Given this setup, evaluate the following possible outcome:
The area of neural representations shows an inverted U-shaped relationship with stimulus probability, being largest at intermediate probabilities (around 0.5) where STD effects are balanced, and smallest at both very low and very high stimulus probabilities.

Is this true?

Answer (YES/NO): NO